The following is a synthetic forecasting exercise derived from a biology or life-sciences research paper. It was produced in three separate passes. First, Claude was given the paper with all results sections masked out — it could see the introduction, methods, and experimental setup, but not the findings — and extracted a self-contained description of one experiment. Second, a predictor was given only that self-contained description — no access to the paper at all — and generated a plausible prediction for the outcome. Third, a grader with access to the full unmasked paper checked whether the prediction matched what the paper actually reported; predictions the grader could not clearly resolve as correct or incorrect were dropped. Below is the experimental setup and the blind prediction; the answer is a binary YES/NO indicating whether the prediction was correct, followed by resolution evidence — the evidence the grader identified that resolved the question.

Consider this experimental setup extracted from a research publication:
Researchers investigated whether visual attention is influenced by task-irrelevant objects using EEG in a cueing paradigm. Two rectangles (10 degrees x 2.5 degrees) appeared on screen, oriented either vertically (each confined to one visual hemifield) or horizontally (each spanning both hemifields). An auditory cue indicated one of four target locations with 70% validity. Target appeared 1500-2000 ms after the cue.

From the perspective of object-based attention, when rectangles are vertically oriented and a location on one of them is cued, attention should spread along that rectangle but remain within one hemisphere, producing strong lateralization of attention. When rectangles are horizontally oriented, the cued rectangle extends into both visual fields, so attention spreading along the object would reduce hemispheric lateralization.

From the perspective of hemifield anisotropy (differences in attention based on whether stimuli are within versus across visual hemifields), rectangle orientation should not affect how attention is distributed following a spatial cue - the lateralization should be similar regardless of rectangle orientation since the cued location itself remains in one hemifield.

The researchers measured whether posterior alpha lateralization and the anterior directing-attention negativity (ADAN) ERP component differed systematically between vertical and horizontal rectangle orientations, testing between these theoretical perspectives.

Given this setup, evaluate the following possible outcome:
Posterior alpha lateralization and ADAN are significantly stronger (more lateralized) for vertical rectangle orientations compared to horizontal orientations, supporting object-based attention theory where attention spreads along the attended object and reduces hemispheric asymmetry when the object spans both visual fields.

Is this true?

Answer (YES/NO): YES